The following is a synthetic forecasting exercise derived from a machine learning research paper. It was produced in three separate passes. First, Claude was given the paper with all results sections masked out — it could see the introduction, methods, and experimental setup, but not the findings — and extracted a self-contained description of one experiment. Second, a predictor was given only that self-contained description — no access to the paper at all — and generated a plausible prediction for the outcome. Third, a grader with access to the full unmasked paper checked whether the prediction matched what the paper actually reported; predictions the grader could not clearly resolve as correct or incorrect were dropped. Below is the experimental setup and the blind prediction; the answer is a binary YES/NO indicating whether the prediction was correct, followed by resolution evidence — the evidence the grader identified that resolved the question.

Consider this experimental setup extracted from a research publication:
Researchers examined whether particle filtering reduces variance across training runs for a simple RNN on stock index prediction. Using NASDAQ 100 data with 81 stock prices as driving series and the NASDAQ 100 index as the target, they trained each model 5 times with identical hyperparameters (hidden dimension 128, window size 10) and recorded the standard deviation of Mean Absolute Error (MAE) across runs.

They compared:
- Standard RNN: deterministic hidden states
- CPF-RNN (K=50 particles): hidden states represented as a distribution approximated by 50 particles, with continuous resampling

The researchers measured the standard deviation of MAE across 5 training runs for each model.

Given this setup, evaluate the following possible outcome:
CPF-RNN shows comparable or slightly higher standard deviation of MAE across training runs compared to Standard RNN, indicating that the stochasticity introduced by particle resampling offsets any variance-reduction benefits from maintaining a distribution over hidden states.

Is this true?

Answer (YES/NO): NO